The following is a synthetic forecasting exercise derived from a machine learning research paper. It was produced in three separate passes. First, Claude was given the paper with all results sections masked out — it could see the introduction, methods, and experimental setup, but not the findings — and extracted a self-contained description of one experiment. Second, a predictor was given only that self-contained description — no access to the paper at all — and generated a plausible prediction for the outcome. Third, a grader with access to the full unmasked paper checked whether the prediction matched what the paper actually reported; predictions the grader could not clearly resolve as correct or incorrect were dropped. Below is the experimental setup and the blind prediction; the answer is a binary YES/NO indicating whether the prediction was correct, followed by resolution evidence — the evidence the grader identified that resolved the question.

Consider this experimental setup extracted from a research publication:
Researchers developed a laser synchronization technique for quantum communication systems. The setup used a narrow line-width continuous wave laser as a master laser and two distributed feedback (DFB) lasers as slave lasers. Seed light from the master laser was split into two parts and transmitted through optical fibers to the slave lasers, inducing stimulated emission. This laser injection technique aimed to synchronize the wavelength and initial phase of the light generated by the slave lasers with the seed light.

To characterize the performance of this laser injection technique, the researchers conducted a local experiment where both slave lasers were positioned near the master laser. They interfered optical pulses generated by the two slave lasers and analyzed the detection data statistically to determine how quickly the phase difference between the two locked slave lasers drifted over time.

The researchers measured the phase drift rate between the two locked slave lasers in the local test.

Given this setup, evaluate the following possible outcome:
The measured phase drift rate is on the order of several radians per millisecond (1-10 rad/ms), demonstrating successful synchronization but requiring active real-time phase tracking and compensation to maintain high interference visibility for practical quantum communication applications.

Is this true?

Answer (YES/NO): NO